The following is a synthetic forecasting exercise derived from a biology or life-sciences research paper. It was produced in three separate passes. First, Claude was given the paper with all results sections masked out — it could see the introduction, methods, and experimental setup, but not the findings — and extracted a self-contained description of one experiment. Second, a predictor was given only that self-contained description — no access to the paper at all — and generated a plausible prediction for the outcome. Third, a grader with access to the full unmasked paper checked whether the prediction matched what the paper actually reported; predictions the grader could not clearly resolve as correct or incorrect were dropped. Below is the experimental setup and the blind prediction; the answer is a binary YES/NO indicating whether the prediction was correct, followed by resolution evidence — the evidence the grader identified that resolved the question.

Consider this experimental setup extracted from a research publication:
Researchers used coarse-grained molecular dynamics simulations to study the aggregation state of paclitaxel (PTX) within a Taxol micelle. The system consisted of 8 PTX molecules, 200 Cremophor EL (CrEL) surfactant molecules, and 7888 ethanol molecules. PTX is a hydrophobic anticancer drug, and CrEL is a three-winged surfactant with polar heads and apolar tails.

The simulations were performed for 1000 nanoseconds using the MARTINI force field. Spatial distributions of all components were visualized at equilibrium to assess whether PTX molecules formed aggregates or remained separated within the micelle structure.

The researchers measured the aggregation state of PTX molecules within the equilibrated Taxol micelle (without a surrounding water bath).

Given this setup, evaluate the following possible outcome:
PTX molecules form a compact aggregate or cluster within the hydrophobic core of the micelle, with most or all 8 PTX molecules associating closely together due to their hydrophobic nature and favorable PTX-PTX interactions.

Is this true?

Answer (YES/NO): NO